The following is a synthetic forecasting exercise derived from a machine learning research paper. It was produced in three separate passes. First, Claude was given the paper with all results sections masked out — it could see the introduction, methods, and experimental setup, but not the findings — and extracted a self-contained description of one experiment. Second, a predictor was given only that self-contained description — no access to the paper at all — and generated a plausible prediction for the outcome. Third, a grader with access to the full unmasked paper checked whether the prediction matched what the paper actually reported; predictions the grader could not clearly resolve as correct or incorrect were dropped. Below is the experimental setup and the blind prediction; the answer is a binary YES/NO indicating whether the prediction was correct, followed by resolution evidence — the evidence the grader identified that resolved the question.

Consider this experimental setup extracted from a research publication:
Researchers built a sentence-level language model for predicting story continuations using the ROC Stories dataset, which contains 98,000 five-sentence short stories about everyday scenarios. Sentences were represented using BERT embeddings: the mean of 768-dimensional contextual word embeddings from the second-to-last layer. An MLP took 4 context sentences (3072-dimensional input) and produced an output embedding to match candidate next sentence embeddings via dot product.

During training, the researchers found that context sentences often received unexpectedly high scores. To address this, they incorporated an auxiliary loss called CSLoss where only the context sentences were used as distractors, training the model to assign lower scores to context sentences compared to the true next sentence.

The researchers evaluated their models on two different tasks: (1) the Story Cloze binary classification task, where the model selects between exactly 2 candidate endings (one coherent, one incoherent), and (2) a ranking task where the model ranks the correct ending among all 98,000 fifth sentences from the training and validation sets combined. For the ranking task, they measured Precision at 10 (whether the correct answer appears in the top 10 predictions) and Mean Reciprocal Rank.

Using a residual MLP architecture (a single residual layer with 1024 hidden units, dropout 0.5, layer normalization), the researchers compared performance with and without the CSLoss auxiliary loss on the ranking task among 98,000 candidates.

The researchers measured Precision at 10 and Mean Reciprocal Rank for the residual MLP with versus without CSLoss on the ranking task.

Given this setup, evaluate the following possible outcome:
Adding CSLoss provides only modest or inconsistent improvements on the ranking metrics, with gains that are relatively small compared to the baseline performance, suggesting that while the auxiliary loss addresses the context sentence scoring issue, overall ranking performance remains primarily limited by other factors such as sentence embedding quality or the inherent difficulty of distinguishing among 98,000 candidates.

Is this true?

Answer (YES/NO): NO